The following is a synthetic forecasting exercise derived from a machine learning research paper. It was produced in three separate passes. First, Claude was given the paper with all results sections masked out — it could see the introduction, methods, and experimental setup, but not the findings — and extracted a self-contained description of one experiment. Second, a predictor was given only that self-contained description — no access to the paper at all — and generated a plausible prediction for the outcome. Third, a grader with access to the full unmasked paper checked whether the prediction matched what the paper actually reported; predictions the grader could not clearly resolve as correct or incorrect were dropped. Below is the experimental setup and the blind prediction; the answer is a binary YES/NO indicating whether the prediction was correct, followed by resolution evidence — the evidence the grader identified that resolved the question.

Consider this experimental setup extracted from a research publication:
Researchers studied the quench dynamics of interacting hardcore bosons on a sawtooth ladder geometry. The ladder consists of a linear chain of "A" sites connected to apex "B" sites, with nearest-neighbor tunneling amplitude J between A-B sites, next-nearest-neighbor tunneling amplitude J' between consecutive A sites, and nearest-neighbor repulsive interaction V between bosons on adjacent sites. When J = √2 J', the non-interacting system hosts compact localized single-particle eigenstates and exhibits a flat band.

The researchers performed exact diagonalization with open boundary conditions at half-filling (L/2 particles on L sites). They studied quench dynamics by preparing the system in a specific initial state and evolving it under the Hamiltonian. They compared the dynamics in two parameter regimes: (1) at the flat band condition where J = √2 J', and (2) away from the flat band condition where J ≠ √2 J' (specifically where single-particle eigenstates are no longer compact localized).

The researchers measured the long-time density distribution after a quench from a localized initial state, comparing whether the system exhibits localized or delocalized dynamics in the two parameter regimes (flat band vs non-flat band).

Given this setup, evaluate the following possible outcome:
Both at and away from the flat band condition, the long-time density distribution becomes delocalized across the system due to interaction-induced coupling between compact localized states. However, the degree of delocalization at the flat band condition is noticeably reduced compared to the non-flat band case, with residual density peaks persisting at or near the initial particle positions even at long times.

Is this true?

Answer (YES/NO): NO